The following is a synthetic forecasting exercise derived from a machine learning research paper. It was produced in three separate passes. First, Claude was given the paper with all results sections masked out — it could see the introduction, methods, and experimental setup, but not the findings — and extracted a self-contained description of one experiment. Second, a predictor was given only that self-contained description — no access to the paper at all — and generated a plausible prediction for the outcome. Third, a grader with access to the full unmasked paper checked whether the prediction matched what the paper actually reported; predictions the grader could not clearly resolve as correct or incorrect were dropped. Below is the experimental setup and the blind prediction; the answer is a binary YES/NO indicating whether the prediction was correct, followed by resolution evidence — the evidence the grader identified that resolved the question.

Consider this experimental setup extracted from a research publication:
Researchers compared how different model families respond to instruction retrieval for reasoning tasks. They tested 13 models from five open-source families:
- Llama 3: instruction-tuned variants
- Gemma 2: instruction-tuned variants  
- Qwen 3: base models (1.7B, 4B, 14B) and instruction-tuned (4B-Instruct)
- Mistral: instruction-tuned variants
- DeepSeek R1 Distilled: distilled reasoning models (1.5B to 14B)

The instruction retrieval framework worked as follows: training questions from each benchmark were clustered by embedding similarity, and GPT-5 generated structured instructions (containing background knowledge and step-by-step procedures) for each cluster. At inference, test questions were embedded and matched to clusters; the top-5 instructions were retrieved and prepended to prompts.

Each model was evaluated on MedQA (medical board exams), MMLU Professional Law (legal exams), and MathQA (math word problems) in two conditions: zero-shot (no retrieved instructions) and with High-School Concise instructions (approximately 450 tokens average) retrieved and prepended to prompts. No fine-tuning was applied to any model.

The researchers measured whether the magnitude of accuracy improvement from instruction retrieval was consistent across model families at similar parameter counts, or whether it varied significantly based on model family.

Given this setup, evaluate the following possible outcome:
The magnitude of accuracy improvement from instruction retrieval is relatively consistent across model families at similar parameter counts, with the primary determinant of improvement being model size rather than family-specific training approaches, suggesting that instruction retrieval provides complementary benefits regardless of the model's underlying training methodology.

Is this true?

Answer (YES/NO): NO